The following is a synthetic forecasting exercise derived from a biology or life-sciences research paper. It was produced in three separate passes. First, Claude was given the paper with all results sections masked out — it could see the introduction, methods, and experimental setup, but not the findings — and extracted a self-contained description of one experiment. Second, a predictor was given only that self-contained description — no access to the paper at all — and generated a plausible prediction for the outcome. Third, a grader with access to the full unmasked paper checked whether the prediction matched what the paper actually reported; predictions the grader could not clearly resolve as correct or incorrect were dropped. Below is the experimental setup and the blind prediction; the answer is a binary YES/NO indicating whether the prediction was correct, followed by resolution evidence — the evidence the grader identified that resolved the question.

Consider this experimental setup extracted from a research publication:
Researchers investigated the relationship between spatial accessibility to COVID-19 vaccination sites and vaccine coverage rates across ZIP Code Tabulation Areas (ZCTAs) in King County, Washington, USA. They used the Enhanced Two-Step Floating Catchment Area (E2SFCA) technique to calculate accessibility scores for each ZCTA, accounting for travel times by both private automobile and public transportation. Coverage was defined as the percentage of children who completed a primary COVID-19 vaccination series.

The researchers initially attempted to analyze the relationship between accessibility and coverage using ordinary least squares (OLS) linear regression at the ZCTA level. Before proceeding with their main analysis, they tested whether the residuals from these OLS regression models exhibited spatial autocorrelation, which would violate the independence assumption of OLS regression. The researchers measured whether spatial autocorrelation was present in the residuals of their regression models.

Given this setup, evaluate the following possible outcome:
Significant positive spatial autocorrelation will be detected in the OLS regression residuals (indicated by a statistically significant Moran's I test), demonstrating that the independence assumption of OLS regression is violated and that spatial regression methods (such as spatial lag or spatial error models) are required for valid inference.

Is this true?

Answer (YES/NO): NO